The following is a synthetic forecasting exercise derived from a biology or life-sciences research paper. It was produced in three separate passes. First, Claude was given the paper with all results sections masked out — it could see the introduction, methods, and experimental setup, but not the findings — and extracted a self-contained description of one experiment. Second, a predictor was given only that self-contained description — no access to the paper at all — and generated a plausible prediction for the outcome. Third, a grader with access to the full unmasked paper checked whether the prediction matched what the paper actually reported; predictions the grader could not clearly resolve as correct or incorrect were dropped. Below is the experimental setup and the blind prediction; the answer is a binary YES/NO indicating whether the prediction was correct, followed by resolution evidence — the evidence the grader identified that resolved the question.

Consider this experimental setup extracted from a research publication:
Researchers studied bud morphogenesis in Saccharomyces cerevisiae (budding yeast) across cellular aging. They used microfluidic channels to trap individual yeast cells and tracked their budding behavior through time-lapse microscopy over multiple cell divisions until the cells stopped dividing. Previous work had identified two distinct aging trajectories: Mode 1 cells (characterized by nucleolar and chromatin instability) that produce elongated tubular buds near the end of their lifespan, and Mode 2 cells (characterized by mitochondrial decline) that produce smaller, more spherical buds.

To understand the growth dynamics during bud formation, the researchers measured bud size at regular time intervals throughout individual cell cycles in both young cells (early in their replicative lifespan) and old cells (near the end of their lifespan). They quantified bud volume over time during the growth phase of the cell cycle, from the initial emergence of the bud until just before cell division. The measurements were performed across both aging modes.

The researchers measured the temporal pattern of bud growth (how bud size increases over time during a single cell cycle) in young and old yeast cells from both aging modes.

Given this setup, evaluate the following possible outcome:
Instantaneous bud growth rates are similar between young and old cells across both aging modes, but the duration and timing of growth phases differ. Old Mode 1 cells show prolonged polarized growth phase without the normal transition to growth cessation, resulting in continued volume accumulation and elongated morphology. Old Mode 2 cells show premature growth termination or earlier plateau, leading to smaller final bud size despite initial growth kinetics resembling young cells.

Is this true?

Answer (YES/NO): NO